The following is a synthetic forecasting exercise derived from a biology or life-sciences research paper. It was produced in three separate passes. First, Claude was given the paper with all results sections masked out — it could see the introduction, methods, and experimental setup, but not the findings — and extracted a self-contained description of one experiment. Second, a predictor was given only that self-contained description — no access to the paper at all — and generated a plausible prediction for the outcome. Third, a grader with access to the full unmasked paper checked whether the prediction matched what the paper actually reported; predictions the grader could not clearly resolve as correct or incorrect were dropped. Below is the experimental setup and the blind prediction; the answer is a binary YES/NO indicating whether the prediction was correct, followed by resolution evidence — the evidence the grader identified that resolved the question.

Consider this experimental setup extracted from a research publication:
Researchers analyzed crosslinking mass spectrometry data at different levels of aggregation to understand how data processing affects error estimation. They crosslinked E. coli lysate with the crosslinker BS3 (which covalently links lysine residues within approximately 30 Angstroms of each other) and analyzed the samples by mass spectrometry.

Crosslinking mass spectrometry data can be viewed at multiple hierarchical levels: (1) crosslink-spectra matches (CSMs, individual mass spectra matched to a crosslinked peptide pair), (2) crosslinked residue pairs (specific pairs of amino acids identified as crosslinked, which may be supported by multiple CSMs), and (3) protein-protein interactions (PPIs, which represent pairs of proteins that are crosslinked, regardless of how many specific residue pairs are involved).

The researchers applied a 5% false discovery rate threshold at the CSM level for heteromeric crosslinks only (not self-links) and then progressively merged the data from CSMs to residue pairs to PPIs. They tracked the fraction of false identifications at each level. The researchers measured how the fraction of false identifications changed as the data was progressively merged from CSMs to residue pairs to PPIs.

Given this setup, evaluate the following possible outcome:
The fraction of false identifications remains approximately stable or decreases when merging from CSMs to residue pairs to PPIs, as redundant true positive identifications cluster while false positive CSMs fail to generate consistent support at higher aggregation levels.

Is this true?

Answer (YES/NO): NO